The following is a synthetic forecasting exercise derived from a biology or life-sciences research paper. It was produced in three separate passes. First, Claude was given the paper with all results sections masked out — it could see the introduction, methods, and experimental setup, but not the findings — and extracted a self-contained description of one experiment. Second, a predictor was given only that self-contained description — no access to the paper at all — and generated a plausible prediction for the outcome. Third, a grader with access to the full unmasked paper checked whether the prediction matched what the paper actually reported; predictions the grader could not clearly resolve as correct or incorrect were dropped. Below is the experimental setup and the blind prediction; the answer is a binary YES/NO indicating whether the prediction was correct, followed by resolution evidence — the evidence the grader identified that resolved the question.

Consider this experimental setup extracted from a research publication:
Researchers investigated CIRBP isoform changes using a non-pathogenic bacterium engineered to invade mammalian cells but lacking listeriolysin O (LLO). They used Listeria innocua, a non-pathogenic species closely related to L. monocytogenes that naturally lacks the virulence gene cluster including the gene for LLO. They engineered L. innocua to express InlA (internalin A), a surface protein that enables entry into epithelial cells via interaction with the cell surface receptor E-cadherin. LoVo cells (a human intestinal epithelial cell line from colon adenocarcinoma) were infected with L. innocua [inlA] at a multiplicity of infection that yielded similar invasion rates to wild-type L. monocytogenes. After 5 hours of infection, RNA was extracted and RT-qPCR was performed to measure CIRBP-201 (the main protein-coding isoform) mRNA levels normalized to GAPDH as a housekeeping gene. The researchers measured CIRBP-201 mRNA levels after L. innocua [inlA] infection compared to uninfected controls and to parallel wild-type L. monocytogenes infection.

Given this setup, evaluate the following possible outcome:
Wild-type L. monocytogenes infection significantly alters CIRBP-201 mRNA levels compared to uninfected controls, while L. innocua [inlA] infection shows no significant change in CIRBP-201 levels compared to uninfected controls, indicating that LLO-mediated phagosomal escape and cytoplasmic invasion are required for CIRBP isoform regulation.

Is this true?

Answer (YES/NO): YES